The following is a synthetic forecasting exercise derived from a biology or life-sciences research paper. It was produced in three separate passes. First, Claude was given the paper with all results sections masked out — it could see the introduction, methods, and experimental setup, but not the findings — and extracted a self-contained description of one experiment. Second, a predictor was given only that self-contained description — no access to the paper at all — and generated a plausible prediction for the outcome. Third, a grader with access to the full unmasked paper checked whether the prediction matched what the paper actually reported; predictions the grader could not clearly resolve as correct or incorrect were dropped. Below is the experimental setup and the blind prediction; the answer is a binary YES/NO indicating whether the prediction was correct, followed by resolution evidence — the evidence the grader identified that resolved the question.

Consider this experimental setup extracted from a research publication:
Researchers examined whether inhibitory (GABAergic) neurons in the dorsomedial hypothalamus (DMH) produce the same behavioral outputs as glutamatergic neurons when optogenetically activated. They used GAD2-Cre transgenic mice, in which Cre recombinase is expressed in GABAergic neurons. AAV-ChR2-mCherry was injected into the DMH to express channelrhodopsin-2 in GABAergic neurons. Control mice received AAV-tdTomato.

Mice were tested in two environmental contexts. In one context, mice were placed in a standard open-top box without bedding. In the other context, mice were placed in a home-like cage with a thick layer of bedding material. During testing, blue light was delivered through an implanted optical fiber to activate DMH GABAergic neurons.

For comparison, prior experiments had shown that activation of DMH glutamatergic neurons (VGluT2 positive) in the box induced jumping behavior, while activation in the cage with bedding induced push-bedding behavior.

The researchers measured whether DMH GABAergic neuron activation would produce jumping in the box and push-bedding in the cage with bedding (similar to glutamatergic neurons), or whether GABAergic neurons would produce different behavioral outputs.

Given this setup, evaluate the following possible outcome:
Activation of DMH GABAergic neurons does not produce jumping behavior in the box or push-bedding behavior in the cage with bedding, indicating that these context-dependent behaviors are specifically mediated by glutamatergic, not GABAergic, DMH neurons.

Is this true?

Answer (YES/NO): NO